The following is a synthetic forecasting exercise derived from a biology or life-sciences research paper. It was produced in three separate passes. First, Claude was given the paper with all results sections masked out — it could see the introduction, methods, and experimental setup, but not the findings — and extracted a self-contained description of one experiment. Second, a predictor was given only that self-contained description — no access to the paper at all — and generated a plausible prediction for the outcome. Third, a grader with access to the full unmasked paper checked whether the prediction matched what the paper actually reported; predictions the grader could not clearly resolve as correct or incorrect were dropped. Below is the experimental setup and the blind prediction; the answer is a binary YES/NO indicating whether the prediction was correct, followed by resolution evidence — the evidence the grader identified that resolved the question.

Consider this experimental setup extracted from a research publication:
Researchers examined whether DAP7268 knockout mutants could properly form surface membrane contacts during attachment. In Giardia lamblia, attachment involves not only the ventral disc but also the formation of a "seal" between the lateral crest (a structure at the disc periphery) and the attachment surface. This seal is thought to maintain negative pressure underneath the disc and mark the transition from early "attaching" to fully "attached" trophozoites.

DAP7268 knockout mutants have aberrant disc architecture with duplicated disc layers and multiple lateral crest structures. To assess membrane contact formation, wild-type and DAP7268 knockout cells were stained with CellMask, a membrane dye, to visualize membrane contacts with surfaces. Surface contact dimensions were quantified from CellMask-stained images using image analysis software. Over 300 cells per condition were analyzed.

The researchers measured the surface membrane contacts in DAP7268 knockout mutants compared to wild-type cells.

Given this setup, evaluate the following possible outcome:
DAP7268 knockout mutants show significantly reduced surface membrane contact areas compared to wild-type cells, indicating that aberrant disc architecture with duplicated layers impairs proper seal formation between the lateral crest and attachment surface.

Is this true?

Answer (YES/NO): NO